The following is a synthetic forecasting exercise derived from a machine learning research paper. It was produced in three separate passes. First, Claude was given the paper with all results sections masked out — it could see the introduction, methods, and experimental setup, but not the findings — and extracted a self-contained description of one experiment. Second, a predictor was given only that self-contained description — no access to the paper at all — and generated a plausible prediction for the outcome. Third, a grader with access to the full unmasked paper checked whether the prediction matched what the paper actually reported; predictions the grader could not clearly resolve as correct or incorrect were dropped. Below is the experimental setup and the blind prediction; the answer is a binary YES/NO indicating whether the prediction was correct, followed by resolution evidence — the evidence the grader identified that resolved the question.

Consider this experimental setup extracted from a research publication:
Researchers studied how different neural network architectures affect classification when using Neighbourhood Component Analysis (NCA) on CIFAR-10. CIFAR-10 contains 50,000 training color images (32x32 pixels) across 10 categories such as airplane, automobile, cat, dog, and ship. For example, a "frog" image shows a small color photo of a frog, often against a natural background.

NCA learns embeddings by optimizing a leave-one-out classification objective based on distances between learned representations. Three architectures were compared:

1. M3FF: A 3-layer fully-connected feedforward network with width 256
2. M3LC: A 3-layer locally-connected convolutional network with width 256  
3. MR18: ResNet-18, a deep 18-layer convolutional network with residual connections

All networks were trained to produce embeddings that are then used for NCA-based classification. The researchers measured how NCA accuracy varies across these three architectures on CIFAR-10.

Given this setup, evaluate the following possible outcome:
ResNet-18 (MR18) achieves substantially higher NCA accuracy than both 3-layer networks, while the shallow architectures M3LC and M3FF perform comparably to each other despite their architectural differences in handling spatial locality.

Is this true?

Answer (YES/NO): NO